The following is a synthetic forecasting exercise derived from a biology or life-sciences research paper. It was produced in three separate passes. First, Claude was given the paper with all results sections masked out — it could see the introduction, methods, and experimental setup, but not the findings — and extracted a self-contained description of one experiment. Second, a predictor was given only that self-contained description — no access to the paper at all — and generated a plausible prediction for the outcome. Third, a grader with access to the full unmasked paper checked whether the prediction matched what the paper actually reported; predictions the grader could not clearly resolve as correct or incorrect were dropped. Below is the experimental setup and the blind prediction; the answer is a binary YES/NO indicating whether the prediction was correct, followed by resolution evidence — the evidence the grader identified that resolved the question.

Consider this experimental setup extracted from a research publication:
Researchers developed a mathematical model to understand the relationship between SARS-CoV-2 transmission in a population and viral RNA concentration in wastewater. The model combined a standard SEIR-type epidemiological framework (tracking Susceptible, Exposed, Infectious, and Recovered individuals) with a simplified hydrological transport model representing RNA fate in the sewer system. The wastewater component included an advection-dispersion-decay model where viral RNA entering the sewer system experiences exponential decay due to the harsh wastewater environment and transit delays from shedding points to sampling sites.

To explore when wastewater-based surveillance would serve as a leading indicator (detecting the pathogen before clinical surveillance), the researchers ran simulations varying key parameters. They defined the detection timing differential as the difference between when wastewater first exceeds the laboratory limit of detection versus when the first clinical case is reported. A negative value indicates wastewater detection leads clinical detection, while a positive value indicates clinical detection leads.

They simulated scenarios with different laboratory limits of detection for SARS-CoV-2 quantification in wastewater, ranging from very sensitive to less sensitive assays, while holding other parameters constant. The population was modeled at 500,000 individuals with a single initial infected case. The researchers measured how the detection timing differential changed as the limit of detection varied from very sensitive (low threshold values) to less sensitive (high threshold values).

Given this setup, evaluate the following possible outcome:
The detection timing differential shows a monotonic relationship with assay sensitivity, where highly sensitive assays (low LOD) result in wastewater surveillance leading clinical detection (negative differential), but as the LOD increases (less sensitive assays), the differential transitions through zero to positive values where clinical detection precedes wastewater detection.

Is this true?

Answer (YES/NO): YES